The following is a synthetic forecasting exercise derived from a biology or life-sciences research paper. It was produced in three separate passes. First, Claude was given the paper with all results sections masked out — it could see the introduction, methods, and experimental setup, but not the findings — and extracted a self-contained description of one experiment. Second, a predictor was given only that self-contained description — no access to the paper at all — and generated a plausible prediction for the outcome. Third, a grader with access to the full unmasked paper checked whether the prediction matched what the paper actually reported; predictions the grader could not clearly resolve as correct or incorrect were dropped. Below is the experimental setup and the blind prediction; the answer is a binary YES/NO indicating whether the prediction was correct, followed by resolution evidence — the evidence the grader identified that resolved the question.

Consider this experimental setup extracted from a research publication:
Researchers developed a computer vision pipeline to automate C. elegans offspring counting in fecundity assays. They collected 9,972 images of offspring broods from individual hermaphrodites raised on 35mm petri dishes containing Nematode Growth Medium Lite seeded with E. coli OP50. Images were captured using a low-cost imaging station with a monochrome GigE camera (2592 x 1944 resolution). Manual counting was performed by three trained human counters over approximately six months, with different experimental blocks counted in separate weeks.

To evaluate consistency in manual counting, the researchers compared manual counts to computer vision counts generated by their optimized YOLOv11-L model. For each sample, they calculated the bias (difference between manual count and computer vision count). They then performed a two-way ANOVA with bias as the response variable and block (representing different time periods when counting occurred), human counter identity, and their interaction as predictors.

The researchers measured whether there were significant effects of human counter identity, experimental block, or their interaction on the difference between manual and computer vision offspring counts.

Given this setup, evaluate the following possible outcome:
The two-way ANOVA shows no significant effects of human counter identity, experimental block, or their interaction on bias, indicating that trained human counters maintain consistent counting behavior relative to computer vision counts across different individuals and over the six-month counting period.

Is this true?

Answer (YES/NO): NO